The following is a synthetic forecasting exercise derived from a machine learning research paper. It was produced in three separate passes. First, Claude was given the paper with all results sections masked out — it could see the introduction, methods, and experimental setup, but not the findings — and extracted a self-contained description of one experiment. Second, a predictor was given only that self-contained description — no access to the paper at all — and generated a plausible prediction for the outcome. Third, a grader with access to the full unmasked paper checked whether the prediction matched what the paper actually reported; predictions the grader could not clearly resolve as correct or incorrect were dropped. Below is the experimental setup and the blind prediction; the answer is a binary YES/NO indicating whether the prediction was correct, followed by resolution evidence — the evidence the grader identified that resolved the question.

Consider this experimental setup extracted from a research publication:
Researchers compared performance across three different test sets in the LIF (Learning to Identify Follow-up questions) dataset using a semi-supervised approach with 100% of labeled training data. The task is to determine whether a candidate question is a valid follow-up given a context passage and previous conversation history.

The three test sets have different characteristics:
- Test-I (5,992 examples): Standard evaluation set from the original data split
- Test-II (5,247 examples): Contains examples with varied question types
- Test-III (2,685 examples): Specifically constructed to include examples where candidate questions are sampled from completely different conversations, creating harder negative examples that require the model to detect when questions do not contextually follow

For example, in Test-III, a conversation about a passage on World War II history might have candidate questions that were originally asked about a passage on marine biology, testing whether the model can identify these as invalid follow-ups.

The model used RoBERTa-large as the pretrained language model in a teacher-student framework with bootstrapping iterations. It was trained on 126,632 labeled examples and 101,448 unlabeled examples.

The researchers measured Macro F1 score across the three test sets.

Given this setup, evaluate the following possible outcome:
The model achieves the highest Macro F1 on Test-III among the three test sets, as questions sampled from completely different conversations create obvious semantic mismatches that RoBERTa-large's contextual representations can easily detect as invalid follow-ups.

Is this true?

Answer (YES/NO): NO